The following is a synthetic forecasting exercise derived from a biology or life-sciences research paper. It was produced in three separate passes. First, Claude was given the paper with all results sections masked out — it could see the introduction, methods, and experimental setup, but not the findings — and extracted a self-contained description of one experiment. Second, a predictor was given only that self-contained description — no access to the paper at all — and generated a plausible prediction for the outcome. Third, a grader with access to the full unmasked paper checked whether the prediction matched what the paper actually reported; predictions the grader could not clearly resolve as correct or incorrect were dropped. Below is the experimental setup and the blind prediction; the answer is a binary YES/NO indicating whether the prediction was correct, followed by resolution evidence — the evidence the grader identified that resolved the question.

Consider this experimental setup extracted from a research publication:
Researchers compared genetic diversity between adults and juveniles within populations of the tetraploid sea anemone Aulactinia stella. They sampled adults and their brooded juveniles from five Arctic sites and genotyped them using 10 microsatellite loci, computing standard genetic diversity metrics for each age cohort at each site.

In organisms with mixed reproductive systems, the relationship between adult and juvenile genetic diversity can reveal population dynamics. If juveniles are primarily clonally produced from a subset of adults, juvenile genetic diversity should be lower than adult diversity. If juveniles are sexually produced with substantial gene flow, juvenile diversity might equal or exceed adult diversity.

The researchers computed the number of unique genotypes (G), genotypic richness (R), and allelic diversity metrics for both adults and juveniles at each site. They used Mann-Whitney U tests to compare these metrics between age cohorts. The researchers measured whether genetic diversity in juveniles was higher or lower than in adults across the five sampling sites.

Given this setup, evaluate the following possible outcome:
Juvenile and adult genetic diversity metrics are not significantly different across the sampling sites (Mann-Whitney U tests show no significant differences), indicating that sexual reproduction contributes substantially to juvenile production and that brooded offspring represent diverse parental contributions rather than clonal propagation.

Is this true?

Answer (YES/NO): NO